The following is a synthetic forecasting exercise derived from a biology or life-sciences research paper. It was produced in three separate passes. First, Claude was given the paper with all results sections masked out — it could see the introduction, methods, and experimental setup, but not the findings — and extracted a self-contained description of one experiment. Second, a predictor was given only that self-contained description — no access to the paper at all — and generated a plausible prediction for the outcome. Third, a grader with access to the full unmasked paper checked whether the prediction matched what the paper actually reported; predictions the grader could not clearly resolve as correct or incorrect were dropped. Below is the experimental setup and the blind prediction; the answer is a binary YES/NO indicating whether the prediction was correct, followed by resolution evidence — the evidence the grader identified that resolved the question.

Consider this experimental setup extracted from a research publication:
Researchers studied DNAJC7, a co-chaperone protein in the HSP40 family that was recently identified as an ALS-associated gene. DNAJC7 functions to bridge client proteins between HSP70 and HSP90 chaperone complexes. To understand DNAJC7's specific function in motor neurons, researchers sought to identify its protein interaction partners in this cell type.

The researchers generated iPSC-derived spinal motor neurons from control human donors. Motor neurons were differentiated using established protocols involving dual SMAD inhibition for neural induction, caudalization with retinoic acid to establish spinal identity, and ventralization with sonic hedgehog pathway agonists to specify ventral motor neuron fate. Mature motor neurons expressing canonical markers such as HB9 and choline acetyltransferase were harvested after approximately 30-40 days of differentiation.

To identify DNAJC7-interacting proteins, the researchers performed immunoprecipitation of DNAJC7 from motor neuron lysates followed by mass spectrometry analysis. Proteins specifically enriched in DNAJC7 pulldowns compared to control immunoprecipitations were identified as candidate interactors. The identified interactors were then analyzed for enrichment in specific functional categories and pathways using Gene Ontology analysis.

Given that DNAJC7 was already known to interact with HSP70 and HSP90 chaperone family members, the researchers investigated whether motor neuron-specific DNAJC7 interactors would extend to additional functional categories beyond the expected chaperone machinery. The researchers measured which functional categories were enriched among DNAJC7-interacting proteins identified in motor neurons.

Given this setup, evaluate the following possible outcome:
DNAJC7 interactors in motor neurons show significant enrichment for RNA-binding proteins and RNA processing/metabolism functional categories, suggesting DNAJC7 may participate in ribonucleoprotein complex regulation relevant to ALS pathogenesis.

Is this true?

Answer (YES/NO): YES